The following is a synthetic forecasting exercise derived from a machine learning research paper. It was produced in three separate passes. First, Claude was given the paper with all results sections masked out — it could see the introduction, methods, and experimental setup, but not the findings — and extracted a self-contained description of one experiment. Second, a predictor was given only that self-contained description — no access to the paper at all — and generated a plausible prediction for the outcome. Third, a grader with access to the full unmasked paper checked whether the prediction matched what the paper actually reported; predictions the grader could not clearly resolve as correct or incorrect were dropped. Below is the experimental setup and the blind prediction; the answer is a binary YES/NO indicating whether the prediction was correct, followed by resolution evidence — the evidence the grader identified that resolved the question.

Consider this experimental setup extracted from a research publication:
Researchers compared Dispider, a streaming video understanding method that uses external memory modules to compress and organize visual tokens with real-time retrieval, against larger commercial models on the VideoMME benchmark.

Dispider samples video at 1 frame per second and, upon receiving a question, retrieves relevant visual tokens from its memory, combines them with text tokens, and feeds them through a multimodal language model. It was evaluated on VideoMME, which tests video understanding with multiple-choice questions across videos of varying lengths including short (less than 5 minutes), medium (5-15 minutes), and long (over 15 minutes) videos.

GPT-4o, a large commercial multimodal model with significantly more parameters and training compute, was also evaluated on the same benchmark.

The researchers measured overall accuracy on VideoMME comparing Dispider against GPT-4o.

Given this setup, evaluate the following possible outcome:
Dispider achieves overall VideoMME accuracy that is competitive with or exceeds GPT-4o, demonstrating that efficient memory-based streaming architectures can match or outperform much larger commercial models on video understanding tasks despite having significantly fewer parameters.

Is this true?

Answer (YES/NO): NO